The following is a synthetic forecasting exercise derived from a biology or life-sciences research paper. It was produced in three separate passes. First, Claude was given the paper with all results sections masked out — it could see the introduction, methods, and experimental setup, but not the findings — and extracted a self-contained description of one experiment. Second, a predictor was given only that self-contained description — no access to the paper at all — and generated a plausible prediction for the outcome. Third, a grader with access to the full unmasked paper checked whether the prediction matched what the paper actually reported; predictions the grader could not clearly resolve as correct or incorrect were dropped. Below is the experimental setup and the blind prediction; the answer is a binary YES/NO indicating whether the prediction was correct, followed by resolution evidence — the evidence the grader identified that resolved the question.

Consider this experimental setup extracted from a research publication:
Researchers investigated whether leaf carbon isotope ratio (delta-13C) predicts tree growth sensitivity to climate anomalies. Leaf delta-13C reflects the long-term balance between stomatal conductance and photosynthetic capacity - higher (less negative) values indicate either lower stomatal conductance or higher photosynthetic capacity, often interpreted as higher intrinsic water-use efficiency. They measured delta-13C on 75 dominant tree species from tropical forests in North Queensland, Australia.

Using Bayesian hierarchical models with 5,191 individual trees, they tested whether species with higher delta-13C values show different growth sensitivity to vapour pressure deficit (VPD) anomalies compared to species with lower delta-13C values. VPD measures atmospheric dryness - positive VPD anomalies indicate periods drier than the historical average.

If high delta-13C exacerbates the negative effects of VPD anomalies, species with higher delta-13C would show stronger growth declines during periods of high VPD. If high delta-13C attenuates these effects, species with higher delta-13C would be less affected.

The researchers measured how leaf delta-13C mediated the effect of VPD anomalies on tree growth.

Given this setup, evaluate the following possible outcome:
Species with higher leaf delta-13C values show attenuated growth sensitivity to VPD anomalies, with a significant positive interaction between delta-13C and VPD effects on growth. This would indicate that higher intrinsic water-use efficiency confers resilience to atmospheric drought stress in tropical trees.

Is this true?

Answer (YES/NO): NO